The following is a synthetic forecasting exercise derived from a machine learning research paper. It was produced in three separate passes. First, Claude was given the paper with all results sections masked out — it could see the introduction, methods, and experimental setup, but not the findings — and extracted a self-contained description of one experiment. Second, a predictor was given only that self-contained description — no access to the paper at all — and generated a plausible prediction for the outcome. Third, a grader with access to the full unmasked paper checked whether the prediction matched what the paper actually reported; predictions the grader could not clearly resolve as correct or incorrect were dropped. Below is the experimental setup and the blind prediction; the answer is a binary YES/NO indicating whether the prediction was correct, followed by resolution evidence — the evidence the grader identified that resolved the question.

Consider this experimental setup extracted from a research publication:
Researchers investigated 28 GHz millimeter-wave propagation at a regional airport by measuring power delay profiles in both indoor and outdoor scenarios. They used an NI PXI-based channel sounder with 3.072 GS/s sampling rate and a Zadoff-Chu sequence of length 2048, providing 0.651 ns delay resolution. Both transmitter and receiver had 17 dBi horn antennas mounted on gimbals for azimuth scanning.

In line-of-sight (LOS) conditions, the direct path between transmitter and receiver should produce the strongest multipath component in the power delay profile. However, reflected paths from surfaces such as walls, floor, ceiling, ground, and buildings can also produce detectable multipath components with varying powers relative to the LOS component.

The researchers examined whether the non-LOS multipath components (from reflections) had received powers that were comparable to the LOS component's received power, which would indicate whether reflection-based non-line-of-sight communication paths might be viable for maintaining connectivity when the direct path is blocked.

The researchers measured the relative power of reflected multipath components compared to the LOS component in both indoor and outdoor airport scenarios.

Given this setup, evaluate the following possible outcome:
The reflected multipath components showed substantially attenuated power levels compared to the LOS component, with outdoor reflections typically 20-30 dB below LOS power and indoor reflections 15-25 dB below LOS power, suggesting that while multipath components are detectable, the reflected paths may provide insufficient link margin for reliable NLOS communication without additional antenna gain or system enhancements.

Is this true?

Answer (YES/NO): NO